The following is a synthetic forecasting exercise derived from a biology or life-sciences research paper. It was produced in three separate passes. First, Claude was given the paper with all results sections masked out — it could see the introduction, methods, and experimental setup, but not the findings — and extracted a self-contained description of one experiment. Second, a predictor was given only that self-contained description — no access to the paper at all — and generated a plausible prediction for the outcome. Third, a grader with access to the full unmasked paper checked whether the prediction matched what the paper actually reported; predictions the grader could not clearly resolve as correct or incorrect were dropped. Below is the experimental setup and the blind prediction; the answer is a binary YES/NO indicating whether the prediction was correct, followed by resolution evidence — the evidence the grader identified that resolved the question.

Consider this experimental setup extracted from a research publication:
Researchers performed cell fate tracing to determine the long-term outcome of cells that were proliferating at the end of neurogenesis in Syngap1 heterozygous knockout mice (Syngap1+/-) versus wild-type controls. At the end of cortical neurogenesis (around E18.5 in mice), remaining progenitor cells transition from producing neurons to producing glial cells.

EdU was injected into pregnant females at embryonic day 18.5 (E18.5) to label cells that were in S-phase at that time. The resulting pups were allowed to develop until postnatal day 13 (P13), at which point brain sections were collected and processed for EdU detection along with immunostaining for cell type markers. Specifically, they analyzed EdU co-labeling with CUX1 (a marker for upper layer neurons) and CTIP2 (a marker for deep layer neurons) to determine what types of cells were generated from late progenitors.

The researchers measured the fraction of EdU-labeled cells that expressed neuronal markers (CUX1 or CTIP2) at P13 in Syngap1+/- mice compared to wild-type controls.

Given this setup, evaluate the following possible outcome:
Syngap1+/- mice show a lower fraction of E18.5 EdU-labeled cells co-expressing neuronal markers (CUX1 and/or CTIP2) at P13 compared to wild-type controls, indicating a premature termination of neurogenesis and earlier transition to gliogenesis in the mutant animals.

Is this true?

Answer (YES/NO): NO